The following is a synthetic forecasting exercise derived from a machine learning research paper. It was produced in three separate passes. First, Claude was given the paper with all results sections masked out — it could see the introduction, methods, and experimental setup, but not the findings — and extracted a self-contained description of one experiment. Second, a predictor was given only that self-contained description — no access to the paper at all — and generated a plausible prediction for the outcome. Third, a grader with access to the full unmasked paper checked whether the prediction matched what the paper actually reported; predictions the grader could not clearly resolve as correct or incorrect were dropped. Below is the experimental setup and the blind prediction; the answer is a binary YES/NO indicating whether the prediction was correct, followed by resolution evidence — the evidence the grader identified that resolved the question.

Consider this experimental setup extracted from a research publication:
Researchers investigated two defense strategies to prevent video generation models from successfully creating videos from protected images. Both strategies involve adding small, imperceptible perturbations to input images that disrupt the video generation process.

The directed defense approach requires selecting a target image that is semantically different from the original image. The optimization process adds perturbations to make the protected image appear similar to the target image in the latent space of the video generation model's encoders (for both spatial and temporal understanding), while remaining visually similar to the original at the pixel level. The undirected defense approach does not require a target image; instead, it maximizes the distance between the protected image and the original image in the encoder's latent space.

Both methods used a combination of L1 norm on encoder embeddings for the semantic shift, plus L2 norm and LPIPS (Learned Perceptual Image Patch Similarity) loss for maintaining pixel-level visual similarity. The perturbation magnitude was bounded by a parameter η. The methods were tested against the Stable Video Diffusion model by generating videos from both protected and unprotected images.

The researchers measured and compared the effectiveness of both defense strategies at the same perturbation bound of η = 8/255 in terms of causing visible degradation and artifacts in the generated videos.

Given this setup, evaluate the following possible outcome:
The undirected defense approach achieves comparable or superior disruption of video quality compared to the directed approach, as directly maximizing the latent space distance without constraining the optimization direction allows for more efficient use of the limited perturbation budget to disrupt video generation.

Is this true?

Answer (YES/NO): NO